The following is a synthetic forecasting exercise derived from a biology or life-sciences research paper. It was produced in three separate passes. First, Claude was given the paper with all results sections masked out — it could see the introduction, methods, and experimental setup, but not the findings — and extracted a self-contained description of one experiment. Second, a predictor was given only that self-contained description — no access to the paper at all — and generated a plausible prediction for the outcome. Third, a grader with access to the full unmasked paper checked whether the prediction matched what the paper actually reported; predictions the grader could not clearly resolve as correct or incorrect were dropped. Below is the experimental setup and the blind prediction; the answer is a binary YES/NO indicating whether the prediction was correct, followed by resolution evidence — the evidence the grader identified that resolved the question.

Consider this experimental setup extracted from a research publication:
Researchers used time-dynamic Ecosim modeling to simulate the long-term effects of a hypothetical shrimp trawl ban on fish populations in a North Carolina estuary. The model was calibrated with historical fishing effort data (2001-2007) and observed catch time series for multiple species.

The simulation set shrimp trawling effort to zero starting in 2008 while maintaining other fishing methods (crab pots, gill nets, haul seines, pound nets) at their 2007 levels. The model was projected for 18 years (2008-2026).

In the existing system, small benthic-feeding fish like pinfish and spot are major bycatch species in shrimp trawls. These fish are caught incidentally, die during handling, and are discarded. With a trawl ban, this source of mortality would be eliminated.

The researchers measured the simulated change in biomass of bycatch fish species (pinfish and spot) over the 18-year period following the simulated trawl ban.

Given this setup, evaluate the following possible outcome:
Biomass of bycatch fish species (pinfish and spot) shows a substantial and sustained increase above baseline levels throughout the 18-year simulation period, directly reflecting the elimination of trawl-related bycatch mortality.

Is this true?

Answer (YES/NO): NO